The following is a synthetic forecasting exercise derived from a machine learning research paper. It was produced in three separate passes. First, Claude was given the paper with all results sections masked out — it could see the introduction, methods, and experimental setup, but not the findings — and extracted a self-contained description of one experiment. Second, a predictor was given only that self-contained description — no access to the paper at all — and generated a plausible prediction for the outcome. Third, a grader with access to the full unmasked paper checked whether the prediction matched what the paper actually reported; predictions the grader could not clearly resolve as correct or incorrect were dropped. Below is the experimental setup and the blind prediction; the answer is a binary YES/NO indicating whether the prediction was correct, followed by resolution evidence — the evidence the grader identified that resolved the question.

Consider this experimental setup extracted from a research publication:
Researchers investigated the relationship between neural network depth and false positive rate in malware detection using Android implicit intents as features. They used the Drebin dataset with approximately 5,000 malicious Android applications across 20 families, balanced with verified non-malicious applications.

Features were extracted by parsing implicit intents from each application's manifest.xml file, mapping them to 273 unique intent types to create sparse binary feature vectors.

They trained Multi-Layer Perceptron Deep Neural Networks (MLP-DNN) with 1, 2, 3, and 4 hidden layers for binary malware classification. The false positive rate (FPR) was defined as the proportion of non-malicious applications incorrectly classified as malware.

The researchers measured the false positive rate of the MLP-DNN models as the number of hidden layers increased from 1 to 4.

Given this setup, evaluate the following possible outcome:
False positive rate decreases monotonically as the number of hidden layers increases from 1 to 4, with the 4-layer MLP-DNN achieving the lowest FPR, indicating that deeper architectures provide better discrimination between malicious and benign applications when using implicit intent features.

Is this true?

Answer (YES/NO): NO